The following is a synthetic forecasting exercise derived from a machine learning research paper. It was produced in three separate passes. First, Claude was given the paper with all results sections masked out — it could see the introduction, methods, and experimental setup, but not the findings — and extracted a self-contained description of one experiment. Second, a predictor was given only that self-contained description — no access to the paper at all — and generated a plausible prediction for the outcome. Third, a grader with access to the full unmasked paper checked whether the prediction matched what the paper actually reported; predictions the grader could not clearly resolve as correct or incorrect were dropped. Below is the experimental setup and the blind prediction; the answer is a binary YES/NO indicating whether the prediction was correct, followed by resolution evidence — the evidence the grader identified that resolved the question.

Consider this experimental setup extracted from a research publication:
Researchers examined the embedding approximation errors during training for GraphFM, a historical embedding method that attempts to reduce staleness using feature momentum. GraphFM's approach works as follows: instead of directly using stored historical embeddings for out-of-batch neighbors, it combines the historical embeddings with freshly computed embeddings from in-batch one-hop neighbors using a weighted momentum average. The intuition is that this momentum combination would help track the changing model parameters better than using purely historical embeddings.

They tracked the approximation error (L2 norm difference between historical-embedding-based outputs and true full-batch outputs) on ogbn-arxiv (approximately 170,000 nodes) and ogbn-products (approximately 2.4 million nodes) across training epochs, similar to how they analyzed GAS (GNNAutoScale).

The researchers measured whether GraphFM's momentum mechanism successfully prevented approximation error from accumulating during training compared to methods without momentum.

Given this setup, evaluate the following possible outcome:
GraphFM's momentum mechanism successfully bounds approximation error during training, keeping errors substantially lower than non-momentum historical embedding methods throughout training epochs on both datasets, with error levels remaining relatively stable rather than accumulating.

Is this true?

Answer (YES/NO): NO